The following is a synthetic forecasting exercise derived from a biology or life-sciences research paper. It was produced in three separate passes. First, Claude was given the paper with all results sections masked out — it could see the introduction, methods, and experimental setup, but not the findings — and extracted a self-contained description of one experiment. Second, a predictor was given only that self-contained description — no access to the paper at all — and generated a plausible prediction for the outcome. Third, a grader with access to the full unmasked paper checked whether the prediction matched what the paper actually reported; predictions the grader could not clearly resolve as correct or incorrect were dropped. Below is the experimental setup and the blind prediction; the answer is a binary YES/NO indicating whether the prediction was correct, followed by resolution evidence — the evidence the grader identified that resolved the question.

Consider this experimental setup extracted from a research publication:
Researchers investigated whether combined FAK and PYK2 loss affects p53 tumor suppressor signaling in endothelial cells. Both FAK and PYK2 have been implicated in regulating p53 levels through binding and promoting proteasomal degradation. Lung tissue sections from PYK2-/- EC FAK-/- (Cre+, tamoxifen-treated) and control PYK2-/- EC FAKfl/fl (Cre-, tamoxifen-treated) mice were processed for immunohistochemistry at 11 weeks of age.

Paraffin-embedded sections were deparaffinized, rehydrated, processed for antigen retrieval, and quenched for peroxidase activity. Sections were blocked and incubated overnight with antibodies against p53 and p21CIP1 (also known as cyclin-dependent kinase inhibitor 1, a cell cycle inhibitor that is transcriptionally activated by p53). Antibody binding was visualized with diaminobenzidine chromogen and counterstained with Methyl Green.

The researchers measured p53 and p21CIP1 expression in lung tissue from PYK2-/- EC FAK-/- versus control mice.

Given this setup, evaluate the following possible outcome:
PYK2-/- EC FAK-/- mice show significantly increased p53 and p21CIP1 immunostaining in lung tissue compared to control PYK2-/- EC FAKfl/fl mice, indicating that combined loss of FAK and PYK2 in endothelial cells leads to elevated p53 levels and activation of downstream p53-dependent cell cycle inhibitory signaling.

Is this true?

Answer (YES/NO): YES